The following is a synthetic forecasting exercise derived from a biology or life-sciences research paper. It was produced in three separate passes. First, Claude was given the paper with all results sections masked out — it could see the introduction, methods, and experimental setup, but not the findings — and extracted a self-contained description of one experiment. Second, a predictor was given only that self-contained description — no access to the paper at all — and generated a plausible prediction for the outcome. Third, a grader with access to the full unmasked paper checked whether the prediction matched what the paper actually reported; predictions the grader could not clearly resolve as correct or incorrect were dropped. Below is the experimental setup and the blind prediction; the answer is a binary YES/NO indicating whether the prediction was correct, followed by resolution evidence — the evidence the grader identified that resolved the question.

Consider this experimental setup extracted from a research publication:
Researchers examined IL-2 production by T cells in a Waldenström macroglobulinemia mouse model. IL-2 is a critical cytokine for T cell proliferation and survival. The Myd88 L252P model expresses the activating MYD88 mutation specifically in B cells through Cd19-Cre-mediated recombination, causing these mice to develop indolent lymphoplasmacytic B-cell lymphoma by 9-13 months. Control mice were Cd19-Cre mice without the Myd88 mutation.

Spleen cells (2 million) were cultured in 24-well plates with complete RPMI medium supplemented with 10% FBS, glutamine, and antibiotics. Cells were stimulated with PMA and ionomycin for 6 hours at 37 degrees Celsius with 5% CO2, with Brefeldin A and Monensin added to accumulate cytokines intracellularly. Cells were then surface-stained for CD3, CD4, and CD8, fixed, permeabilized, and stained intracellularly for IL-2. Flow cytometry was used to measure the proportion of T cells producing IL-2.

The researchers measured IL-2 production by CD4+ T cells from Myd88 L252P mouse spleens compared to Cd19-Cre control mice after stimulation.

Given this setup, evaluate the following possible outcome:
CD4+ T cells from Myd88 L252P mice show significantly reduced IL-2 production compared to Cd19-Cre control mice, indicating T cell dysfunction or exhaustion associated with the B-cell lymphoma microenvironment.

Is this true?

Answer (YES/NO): NO